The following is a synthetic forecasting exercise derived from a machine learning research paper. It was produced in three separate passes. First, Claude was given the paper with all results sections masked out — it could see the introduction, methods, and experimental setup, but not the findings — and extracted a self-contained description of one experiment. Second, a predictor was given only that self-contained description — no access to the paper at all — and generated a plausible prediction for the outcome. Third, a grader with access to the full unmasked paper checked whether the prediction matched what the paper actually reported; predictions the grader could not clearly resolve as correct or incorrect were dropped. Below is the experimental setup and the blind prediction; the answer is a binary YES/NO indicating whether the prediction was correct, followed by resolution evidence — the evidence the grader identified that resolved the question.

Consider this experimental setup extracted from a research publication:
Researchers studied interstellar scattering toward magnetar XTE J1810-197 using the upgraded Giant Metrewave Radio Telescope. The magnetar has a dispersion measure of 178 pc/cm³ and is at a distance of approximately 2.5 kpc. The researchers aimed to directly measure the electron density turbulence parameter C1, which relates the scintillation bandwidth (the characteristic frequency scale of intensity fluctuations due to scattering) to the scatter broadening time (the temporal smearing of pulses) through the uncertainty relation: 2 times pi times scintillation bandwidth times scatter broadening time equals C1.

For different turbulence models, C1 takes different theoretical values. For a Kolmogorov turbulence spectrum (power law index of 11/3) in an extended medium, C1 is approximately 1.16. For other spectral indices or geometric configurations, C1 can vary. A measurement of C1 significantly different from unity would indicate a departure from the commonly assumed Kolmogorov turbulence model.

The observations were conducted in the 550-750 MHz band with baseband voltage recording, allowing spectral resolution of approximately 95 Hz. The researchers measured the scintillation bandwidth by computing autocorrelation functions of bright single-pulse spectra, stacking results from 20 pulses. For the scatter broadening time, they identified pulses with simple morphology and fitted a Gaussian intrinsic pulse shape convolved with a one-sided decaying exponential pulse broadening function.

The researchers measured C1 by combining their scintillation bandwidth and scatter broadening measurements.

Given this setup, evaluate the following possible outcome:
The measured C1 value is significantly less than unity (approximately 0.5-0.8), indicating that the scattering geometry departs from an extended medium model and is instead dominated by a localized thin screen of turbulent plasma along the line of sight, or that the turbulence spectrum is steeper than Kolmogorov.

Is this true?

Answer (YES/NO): NO